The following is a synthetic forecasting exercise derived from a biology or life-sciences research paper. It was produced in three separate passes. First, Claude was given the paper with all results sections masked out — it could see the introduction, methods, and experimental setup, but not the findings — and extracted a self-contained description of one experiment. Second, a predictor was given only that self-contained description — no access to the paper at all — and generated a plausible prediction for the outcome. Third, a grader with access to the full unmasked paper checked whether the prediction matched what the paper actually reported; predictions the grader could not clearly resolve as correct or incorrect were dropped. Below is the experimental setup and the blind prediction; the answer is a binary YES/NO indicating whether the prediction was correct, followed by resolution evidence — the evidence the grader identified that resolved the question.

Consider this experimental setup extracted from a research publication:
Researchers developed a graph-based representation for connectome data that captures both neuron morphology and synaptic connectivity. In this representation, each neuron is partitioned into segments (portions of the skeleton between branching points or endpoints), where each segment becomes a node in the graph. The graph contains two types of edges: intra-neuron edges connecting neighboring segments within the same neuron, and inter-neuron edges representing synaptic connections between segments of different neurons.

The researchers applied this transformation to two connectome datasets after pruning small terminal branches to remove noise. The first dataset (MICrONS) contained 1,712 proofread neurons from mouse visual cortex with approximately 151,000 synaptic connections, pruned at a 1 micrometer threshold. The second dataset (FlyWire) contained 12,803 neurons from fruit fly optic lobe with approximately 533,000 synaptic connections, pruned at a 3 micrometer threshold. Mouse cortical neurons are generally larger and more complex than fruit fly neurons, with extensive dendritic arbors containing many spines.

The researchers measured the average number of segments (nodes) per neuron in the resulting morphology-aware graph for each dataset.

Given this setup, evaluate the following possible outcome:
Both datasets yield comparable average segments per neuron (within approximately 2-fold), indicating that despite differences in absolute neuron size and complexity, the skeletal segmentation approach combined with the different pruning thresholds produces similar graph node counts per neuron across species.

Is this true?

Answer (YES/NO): NO